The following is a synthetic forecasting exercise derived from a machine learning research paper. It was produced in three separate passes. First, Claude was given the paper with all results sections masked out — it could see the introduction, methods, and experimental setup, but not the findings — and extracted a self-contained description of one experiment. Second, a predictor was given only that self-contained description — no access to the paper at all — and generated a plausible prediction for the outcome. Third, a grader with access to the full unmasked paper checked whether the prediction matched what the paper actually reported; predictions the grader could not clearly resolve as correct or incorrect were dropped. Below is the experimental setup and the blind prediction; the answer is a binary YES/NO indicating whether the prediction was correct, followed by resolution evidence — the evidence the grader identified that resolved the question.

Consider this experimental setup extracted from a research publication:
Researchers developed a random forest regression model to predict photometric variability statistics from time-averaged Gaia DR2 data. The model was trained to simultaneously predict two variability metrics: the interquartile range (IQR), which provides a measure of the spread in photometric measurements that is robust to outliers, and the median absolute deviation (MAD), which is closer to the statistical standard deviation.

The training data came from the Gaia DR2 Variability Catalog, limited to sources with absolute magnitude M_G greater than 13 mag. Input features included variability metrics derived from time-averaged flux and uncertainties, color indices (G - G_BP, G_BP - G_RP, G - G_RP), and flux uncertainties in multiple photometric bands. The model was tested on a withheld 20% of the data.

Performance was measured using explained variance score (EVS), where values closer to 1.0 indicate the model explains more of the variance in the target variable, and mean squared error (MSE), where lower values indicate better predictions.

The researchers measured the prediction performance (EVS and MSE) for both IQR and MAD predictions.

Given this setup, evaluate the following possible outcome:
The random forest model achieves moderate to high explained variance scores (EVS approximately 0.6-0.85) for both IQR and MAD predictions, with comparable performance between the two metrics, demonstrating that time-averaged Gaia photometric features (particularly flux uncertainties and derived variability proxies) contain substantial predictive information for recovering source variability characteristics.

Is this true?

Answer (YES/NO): NO